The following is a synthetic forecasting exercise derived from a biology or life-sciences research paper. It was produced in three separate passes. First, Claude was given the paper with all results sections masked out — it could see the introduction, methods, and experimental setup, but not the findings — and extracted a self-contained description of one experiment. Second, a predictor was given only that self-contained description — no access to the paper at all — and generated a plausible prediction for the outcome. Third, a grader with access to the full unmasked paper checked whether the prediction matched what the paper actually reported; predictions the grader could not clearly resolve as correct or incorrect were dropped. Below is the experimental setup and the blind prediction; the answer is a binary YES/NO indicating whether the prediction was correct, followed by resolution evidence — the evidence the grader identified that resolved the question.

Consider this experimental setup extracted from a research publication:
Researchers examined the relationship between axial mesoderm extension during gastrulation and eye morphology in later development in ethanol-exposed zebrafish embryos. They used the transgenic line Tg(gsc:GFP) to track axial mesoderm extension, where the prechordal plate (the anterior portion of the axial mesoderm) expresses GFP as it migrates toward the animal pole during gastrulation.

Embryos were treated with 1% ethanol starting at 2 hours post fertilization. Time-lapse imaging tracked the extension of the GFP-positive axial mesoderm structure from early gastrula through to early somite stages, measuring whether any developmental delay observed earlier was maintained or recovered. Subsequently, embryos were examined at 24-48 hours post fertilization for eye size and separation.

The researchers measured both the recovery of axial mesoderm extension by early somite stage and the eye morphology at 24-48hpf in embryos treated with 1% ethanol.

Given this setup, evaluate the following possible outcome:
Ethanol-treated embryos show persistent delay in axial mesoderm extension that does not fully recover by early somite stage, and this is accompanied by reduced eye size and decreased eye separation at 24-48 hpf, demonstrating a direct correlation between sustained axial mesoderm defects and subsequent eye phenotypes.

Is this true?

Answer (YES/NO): NO